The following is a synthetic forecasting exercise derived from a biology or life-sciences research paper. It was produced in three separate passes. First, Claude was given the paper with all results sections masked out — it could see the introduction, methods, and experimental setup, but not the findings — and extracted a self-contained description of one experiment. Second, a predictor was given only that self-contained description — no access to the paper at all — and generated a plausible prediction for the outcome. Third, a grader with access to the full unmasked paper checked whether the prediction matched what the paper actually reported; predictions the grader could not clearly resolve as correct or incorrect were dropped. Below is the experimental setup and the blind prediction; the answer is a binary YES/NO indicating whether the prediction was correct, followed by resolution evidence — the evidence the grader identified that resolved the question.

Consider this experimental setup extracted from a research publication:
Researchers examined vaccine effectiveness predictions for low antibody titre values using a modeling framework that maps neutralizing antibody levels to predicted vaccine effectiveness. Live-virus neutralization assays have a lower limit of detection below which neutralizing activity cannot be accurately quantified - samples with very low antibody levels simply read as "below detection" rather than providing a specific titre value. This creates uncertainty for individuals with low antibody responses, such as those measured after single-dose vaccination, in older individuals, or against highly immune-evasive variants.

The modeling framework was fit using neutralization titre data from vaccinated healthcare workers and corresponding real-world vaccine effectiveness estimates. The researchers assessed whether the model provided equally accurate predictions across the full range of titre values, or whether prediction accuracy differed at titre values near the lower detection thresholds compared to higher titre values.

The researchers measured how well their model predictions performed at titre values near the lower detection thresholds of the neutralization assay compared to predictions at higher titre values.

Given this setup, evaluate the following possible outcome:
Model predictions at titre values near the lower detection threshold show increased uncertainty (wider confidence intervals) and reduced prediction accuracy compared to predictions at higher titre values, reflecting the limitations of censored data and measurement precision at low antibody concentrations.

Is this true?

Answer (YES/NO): YES